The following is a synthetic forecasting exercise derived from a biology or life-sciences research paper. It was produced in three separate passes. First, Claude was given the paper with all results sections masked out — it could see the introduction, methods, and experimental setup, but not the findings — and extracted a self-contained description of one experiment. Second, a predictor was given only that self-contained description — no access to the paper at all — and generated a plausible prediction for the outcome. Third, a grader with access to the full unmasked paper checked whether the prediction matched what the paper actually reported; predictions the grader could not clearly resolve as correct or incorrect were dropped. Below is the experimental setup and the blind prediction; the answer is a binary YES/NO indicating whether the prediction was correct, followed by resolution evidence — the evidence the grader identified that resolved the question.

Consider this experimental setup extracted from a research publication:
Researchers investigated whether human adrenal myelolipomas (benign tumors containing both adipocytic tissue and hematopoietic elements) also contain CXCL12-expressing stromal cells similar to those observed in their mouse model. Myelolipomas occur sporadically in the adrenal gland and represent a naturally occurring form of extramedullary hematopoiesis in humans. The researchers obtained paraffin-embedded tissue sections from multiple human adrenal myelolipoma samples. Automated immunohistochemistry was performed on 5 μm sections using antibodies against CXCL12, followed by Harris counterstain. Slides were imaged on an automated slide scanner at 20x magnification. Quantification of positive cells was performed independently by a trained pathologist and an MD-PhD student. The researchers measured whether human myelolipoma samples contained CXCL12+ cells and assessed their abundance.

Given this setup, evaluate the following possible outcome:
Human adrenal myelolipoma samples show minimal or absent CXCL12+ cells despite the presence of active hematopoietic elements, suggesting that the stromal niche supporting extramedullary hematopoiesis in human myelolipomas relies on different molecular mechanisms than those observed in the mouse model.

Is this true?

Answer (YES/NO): NO